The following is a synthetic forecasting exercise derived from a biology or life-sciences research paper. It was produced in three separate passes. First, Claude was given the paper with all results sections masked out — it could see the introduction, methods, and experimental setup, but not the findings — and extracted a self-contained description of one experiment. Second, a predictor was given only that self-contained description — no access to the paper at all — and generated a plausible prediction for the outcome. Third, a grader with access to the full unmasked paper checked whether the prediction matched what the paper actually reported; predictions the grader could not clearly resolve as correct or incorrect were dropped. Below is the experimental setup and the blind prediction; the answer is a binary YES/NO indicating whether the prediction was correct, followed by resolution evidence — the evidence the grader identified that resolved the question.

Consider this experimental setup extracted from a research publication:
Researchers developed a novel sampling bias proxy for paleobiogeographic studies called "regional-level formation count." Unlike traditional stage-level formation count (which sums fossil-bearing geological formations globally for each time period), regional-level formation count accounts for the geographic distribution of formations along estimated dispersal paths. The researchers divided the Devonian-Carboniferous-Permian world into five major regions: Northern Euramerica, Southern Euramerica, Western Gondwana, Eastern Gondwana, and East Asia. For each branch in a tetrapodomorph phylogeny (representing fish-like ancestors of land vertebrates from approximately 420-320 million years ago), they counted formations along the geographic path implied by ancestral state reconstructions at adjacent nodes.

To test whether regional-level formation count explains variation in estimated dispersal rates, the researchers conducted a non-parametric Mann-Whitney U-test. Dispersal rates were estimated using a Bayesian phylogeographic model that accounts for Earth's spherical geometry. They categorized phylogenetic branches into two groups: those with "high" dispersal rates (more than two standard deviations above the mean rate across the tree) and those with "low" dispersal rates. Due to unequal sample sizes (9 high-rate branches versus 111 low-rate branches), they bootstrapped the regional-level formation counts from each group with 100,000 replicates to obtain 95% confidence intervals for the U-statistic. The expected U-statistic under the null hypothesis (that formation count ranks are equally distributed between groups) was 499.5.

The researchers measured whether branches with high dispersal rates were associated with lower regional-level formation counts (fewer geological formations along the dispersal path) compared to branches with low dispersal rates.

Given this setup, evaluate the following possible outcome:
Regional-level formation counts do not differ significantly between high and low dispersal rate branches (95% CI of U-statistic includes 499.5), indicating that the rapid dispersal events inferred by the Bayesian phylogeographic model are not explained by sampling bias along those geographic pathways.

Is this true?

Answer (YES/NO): NO